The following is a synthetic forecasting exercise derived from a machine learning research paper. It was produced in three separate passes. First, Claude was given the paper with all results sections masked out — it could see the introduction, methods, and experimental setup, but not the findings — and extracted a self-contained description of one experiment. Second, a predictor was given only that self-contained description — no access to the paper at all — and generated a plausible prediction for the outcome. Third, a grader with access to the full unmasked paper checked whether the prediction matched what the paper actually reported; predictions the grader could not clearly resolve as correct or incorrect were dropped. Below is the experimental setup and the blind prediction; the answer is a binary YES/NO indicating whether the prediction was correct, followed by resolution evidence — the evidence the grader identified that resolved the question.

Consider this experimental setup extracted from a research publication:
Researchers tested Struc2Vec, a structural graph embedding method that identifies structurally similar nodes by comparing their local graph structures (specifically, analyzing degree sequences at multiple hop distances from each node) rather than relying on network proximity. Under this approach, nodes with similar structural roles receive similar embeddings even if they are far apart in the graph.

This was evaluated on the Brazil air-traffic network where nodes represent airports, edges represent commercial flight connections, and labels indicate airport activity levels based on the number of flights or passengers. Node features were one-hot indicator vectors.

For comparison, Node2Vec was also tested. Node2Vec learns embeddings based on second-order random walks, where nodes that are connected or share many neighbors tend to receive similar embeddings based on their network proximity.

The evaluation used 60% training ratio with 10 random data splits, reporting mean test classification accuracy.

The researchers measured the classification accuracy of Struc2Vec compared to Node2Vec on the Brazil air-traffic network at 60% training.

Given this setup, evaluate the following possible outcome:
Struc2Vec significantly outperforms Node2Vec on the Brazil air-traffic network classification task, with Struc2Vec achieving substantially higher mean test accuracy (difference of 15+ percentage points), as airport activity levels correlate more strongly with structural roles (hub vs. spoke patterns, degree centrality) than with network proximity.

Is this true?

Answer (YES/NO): YES